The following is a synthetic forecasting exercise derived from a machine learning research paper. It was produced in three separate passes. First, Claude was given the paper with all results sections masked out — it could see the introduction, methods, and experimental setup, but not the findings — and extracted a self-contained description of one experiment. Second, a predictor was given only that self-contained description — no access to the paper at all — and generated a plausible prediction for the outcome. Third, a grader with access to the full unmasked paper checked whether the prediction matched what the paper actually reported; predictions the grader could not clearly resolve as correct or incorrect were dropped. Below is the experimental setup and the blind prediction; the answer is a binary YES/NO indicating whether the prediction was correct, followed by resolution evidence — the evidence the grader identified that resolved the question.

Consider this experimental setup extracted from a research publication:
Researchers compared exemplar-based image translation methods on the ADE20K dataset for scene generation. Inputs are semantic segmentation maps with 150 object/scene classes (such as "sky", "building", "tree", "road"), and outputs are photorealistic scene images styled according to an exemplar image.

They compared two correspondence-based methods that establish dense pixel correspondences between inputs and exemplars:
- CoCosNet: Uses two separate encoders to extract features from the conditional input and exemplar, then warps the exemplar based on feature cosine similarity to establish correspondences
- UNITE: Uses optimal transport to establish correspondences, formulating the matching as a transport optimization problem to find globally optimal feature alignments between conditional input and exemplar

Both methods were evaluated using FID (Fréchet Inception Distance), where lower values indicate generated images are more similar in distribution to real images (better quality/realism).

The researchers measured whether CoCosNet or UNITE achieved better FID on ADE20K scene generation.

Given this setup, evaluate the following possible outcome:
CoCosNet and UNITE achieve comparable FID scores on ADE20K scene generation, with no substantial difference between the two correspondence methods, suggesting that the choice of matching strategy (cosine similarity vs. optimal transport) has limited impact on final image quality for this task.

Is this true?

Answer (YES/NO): NO